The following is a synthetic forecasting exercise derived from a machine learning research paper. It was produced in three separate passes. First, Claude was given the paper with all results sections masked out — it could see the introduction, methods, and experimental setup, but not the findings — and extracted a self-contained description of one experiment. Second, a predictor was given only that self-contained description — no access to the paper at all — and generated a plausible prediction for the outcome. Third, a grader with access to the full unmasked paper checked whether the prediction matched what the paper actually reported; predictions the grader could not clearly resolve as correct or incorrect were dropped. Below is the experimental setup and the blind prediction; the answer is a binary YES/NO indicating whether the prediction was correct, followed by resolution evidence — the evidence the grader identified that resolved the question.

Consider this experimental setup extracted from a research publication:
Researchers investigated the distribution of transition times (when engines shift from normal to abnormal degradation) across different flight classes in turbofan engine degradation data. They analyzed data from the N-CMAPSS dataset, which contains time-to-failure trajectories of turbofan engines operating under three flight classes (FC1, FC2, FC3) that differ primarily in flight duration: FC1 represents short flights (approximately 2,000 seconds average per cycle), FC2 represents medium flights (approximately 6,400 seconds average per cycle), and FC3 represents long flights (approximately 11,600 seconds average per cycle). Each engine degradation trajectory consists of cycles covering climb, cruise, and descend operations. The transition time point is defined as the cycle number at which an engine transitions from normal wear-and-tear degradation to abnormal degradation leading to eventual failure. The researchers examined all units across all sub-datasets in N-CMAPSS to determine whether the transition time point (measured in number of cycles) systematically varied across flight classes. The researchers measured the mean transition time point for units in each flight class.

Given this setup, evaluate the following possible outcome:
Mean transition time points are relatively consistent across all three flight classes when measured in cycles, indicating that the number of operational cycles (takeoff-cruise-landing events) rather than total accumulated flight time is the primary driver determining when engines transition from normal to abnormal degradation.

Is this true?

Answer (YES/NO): NO